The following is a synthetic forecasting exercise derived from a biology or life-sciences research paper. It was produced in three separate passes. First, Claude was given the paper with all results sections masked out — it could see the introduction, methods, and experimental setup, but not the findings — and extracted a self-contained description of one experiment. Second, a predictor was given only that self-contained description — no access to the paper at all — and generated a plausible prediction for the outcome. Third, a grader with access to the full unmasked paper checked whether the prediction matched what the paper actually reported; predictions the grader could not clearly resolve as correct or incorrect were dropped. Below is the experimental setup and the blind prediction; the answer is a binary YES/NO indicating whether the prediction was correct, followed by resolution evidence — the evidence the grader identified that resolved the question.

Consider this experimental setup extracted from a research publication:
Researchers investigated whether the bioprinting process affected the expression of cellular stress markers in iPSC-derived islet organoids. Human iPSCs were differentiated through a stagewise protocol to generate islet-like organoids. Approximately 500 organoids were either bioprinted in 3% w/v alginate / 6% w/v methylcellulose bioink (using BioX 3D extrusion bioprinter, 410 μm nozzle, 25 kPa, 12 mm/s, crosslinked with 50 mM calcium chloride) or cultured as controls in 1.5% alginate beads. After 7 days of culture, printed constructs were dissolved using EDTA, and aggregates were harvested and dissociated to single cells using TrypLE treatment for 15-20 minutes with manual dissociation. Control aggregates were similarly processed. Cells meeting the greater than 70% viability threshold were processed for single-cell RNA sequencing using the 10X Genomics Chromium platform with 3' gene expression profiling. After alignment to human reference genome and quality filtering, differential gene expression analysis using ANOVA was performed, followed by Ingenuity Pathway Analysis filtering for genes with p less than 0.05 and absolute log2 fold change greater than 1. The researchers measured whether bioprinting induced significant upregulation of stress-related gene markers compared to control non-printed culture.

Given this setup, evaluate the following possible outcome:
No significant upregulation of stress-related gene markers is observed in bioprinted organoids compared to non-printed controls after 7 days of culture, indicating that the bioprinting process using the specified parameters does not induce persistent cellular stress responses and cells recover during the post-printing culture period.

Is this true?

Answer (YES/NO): YES